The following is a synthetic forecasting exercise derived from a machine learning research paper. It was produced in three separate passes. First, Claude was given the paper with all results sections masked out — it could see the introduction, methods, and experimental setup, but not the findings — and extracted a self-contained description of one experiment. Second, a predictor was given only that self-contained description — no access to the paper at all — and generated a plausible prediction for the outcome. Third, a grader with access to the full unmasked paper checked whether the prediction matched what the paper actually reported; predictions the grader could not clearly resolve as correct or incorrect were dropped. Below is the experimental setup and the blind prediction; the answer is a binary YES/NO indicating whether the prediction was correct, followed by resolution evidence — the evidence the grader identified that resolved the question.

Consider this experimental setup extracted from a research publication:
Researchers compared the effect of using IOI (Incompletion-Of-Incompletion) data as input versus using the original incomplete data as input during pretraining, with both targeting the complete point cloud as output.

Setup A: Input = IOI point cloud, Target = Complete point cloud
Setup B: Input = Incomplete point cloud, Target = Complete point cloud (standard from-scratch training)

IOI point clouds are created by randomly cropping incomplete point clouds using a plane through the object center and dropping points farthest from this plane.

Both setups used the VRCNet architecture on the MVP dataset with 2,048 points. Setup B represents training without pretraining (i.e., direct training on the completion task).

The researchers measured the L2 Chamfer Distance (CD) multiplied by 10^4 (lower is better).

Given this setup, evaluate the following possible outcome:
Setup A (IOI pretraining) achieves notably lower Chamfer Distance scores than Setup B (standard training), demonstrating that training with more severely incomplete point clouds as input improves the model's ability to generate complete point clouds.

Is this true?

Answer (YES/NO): NO